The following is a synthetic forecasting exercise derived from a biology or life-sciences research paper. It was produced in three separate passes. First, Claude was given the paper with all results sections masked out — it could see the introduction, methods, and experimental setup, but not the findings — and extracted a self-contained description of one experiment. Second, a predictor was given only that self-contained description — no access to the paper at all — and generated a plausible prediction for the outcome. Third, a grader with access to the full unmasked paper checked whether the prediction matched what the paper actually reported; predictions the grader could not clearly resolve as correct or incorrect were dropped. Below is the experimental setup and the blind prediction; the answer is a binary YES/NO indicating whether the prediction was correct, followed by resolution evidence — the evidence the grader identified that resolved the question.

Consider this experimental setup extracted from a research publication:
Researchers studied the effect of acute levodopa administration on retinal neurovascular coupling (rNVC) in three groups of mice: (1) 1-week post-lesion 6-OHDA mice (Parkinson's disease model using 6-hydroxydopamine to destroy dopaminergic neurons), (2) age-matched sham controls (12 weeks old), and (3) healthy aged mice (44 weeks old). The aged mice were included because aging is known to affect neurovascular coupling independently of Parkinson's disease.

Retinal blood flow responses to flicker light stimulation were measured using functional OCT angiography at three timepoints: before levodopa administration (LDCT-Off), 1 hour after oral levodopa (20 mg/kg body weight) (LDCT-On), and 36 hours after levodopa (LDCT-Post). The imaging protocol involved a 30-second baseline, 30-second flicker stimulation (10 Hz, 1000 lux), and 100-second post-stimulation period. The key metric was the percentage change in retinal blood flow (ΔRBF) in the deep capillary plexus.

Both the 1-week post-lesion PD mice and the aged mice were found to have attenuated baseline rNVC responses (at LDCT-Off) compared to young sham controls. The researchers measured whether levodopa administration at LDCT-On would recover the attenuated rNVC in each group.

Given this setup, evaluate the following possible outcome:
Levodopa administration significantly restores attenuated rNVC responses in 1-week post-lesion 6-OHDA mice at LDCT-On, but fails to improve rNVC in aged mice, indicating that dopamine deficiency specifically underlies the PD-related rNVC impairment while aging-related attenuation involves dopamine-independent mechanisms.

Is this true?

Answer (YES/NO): YES